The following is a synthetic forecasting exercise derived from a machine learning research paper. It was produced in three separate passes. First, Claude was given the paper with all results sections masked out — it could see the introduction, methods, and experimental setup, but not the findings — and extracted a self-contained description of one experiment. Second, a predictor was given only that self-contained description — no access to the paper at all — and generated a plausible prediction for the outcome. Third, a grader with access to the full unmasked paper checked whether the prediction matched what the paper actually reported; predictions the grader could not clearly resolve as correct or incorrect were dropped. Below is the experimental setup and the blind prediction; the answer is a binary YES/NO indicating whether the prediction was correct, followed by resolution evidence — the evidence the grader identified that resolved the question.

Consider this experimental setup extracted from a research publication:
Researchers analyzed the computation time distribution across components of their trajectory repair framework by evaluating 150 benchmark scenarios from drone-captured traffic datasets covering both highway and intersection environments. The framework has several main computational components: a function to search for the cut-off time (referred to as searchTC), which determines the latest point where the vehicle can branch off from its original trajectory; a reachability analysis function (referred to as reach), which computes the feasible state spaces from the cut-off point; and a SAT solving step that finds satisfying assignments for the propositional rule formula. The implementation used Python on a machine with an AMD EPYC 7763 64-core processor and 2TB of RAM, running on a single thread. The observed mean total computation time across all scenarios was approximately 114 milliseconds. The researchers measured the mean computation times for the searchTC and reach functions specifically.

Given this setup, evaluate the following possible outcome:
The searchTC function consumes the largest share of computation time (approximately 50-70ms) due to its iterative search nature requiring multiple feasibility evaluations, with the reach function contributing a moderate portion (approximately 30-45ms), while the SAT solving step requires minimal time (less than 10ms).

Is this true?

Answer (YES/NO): NO